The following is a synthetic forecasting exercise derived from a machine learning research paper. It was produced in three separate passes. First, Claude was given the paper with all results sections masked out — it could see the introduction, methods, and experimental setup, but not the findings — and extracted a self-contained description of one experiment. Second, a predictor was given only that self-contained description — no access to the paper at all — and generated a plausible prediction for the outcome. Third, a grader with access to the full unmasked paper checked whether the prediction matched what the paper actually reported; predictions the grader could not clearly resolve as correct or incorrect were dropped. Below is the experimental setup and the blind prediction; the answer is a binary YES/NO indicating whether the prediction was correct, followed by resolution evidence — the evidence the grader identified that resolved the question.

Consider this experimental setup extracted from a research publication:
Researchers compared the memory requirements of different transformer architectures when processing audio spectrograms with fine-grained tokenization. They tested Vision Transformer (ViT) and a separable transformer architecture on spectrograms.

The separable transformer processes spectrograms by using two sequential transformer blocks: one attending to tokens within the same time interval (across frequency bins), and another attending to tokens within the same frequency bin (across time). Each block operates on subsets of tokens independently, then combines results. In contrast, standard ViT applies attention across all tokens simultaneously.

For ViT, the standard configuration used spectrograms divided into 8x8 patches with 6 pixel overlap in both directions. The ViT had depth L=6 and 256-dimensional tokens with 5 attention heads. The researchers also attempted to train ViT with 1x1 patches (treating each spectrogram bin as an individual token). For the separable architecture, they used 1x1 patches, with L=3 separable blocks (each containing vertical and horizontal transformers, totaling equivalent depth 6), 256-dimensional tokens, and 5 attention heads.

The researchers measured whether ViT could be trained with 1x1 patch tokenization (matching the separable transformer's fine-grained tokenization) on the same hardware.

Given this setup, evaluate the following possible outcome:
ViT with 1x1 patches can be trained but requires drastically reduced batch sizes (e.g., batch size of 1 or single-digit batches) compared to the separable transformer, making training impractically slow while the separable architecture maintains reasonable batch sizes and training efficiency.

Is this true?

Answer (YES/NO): NO